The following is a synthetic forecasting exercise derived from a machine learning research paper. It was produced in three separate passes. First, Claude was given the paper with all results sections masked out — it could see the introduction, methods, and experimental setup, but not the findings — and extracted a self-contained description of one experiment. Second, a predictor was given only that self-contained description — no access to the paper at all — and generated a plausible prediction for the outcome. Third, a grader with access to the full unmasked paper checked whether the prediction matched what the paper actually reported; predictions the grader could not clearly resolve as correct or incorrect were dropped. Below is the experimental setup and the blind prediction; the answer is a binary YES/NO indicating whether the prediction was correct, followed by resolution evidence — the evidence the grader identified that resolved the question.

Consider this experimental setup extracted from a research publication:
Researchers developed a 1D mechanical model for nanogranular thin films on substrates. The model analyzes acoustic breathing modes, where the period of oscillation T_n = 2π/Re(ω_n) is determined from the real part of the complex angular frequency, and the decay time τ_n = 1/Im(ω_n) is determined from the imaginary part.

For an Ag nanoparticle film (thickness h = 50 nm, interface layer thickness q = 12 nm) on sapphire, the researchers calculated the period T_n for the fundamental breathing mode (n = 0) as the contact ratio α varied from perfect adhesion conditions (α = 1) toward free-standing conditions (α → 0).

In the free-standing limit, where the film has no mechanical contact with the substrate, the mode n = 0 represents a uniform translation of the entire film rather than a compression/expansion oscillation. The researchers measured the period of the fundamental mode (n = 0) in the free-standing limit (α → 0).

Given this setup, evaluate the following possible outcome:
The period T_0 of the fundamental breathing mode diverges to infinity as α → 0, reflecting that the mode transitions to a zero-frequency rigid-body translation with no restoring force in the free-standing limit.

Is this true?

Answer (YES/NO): YES